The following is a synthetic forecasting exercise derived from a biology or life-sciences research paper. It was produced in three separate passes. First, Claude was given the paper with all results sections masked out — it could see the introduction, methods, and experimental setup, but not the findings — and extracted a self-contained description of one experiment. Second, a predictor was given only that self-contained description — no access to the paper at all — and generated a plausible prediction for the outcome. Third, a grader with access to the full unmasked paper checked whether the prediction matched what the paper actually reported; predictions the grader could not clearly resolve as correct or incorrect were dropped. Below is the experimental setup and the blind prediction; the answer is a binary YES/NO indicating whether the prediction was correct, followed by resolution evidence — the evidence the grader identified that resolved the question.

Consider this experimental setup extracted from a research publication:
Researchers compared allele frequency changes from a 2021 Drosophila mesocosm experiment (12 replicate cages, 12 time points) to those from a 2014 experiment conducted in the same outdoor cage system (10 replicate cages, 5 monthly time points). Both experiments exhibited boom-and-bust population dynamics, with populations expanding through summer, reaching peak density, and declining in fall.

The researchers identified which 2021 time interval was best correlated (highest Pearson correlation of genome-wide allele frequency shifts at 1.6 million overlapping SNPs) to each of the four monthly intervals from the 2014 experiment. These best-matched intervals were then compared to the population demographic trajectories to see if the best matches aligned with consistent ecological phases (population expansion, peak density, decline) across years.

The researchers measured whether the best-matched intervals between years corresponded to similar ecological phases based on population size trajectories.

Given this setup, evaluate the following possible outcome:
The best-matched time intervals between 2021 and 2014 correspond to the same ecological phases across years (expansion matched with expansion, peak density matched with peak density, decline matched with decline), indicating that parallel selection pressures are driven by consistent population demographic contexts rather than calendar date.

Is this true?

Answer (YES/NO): YES